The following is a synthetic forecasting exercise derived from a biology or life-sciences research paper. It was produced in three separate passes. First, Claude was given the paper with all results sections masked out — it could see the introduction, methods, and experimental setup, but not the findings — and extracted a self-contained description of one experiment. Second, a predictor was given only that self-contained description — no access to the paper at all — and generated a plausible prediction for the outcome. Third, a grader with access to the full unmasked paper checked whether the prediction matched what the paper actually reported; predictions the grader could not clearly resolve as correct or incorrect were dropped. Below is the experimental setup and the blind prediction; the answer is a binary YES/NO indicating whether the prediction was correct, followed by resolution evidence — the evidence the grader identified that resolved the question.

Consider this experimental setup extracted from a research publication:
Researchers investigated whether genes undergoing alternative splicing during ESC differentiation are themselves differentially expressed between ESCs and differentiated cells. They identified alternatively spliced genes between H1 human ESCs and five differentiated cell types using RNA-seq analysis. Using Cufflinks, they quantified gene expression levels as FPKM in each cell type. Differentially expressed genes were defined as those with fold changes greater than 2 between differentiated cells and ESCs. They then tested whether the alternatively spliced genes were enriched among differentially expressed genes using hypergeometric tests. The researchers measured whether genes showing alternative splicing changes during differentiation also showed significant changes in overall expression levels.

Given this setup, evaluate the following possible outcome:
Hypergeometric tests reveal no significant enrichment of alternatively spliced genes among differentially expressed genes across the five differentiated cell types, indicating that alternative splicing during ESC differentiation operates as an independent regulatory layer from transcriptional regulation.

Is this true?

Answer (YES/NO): YES